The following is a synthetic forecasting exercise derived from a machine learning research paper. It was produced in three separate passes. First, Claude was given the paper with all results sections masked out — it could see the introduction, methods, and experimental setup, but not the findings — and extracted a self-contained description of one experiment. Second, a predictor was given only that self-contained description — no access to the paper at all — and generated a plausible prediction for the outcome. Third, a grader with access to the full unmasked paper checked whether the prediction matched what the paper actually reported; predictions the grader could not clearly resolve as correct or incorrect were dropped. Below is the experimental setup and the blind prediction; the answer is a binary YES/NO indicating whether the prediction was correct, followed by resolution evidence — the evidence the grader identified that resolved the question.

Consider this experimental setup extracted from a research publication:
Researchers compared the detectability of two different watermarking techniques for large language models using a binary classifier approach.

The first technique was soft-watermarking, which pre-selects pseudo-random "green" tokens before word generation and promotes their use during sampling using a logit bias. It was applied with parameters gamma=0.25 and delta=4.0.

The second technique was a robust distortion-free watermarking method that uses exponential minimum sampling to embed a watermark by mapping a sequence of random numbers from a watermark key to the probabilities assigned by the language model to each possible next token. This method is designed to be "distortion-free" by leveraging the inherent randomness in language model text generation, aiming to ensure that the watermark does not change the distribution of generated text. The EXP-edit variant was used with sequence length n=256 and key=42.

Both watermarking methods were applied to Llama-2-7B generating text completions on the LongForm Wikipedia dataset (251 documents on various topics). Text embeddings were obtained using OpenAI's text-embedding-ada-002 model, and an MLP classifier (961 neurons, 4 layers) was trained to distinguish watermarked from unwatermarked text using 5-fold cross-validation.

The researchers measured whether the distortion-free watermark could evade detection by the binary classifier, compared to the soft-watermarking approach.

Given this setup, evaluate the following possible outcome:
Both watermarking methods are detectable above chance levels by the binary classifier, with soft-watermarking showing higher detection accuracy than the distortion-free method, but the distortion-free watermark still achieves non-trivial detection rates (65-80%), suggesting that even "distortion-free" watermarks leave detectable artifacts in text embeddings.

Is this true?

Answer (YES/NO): NO